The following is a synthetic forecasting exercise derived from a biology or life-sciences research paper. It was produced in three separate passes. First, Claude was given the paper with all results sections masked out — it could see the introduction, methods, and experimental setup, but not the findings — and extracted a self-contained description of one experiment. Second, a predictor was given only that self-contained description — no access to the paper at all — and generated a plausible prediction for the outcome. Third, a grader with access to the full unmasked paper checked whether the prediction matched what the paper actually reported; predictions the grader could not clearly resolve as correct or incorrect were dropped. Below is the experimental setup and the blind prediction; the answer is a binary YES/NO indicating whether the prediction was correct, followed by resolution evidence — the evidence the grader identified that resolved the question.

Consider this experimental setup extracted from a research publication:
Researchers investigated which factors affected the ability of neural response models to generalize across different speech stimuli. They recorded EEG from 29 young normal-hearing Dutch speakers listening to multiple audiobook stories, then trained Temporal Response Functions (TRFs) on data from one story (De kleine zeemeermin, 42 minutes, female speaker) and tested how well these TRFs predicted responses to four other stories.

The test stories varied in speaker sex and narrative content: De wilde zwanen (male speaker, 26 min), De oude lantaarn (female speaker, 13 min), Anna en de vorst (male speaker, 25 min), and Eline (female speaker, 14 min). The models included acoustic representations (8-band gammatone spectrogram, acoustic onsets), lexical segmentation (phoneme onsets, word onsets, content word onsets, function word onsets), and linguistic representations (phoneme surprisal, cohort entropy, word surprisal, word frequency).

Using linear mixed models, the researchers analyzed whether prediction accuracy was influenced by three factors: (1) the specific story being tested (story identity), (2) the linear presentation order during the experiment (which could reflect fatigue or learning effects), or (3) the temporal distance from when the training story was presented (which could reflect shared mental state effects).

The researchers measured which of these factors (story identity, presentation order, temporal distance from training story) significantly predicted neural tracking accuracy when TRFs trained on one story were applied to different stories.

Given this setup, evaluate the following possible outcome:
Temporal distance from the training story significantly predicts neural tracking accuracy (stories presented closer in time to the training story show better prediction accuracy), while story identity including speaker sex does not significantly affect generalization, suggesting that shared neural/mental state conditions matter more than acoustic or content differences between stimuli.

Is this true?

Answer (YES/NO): NO